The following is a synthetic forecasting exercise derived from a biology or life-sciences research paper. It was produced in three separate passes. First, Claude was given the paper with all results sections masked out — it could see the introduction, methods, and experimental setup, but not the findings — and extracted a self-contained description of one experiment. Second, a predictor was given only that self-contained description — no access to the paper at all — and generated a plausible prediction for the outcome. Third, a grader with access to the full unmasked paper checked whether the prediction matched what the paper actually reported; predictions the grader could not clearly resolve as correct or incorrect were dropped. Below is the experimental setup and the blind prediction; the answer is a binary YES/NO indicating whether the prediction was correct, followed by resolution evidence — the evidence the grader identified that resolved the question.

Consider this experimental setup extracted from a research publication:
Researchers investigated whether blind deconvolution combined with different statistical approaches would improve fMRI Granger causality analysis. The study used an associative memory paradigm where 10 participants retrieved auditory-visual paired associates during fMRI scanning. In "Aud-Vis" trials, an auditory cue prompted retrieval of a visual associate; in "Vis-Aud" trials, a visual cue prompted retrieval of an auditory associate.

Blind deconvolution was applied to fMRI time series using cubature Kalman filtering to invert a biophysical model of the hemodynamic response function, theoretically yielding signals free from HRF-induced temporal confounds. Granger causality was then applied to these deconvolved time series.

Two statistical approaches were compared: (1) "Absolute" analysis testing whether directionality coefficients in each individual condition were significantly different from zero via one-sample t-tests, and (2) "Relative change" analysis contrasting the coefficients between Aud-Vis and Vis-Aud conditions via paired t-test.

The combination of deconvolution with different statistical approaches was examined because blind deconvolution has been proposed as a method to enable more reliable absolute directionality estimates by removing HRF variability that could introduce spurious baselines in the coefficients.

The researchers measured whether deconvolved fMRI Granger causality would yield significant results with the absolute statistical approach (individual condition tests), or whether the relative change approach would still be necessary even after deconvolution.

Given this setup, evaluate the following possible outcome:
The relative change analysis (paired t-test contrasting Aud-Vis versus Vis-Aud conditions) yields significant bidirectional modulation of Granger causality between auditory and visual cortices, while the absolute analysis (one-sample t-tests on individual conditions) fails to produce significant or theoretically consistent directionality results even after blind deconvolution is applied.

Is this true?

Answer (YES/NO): NO